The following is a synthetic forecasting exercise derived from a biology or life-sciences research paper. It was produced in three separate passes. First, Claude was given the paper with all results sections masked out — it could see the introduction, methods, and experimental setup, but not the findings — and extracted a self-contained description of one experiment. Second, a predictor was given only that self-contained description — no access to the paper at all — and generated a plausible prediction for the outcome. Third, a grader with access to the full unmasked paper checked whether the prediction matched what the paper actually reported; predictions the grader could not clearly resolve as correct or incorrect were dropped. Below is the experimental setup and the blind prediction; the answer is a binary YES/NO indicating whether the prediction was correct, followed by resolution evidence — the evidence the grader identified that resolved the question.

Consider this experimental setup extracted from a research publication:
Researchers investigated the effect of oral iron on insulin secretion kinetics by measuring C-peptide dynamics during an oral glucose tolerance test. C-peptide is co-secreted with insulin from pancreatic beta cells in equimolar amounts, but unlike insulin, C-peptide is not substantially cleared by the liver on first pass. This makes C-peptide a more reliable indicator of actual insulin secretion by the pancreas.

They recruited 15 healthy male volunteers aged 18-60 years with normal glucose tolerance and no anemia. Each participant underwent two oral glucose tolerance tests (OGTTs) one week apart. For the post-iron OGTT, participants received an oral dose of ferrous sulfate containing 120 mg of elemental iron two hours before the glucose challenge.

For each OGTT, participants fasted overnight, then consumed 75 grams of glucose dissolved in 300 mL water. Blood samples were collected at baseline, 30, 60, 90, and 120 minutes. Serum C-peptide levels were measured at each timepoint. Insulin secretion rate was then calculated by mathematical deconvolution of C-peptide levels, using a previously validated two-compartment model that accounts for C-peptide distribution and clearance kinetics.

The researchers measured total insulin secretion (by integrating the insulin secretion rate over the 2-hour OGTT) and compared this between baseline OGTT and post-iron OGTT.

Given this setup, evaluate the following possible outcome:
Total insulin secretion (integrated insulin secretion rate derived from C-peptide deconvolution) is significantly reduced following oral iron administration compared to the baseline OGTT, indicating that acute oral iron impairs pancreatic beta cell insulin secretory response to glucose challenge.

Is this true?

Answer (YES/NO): NO